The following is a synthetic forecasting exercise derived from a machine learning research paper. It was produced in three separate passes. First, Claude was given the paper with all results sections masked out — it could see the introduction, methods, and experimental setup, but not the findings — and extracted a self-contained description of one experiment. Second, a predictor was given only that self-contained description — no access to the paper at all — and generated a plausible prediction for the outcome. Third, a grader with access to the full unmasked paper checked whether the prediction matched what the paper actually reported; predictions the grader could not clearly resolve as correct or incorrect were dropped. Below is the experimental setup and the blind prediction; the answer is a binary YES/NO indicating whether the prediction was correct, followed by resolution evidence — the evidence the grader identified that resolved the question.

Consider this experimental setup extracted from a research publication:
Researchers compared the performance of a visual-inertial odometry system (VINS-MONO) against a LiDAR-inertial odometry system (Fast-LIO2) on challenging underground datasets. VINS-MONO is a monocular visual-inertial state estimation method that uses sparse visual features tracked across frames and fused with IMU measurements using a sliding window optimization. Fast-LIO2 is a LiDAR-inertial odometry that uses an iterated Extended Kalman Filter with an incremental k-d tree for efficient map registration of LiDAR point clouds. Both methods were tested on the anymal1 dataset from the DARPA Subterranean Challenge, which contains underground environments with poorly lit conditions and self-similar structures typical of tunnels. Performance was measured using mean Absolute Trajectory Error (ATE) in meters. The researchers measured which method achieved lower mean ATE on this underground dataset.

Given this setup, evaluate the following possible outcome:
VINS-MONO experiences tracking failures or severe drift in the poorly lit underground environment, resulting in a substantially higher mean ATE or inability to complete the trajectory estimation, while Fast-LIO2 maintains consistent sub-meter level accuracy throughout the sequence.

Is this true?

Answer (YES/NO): NO